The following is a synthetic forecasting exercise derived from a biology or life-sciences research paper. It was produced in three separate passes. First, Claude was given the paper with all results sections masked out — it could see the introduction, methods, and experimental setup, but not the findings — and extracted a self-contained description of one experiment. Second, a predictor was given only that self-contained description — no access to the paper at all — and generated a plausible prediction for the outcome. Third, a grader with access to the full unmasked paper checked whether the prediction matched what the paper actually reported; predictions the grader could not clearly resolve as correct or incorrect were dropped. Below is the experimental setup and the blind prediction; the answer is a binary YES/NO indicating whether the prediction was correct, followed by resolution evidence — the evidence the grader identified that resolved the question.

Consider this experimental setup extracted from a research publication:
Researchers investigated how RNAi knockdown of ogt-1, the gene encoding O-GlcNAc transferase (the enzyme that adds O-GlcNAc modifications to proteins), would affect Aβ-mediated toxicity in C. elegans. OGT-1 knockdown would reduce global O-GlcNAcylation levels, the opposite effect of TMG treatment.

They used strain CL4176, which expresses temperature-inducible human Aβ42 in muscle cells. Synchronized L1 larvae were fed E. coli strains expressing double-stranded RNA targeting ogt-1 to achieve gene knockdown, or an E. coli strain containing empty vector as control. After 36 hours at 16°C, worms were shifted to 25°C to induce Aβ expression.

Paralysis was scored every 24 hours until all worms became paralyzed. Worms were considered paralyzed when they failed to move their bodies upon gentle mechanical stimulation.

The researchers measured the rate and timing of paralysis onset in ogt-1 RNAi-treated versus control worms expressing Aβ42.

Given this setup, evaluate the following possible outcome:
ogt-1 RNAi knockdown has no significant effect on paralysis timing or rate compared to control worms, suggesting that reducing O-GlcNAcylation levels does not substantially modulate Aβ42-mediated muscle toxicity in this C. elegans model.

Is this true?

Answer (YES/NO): YES